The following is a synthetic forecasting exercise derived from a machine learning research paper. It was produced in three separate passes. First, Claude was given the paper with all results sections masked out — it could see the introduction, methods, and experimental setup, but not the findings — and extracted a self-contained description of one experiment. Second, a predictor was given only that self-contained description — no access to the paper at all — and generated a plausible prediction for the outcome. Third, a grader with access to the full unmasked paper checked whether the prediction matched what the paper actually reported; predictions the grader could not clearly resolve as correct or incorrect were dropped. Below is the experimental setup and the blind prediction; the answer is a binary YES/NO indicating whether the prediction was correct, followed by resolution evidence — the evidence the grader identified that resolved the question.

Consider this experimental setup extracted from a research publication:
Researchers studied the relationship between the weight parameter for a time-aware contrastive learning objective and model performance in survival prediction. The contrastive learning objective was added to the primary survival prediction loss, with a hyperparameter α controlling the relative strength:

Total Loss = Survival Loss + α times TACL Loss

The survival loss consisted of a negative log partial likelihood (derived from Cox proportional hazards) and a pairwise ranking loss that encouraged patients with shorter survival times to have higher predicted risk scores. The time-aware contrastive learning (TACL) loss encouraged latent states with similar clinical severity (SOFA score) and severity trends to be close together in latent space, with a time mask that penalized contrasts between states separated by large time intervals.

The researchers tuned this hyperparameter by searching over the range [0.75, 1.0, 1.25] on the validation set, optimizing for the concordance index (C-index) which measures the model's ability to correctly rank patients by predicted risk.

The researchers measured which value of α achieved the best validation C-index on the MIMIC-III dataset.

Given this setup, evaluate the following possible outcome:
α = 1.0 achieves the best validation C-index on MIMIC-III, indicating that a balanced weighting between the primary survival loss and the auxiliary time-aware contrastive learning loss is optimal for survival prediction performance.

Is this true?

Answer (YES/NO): YES